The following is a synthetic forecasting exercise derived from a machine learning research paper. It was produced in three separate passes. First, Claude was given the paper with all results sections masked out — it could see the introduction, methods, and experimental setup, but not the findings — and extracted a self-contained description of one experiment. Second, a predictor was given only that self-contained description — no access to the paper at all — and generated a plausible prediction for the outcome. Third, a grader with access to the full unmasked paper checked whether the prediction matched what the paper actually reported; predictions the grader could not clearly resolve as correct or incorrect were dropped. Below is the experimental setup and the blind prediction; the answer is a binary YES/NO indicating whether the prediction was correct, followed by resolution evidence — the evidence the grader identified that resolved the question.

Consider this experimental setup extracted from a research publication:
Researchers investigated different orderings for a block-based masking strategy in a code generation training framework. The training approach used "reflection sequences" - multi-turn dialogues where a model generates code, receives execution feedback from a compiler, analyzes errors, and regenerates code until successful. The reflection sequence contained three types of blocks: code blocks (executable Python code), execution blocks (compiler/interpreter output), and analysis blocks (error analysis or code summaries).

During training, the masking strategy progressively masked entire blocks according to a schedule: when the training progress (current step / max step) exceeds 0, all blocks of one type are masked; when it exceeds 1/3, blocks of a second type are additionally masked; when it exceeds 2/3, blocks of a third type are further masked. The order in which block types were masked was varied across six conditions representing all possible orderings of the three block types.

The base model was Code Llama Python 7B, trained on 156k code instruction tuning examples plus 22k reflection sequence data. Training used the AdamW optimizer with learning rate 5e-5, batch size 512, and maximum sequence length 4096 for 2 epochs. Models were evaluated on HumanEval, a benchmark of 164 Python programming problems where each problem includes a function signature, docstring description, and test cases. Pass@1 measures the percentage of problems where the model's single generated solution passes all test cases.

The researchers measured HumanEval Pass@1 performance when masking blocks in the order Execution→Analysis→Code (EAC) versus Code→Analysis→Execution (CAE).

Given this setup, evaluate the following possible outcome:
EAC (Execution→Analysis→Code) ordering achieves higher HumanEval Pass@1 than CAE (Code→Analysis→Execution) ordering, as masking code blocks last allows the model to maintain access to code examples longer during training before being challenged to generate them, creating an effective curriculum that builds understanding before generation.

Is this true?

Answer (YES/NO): YES